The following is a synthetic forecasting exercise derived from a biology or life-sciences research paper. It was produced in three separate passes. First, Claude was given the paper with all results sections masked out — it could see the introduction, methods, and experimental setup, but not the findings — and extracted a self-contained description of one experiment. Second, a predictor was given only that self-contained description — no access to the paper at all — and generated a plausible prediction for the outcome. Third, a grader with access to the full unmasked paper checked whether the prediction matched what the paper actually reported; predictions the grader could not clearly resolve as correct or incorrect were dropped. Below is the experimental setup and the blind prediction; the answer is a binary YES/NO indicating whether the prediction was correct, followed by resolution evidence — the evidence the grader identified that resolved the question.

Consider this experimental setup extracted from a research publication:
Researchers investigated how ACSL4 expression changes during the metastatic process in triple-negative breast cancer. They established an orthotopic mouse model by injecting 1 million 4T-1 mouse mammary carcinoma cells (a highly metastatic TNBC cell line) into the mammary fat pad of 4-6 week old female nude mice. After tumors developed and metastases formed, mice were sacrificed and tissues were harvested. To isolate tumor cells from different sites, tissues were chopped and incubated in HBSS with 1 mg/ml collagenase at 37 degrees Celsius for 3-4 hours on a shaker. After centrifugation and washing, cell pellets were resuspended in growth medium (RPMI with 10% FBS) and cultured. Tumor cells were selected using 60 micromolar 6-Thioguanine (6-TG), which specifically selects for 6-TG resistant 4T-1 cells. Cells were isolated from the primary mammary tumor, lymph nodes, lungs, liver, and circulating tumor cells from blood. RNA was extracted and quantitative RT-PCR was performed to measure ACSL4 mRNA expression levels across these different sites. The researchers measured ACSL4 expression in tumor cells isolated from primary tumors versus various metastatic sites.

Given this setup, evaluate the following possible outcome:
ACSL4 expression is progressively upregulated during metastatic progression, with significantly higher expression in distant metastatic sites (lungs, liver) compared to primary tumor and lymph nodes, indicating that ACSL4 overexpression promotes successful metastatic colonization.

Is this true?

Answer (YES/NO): NO